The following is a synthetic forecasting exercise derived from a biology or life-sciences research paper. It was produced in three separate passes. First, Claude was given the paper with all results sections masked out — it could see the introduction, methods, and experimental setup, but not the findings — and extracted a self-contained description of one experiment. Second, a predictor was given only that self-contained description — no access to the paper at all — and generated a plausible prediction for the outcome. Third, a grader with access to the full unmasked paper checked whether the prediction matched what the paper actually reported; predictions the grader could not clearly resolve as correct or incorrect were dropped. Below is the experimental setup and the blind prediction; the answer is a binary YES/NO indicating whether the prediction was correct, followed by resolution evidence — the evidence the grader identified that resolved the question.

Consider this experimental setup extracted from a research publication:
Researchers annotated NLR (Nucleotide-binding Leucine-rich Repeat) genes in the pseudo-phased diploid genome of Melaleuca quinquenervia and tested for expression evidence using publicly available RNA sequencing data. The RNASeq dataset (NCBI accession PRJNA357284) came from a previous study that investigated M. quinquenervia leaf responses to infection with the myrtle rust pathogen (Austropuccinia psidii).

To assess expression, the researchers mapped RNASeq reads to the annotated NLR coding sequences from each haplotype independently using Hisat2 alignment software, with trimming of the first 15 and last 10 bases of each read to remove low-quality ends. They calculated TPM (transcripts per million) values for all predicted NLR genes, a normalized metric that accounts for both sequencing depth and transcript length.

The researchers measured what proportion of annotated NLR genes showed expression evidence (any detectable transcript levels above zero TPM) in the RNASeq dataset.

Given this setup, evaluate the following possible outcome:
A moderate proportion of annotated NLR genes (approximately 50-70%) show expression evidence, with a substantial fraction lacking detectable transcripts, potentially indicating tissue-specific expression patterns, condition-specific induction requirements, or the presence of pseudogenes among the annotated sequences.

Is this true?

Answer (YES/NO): NO